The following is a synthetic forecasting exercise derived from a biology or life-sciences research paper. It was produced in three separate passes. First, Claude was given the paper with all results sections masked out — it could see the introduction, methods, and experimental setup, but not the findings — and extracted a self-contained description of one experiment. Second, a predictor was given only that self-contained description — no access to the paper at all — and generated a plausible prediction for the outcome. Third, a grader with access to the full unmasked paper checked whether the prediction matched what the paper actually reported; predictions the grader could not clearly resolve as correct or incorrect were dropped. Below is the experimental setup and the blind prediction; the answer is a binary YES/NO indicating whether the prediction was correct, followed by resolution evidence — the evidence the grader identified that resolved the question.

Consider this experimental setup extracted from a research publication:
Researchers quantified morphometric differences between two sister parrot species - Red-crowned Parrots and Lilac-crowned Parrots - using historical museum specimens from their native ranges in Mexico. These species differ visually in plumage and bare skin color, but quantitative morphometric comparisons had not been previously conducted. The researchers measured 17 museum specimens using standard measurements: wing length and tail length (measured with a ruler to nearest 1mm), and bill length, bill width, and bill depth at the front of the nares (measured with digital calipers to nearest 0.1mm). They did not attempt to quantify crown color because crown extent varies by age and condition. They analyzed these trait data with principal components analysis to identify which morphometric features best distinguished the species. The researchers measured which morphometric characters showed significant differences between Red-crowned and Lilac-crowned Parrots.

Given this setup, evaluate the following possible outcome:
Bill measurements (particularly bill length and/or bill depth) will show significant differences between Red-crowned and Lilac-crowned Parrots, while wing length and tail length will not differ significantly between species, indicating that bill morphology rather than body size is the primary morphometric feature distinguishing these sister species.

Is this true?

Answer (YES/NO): NO